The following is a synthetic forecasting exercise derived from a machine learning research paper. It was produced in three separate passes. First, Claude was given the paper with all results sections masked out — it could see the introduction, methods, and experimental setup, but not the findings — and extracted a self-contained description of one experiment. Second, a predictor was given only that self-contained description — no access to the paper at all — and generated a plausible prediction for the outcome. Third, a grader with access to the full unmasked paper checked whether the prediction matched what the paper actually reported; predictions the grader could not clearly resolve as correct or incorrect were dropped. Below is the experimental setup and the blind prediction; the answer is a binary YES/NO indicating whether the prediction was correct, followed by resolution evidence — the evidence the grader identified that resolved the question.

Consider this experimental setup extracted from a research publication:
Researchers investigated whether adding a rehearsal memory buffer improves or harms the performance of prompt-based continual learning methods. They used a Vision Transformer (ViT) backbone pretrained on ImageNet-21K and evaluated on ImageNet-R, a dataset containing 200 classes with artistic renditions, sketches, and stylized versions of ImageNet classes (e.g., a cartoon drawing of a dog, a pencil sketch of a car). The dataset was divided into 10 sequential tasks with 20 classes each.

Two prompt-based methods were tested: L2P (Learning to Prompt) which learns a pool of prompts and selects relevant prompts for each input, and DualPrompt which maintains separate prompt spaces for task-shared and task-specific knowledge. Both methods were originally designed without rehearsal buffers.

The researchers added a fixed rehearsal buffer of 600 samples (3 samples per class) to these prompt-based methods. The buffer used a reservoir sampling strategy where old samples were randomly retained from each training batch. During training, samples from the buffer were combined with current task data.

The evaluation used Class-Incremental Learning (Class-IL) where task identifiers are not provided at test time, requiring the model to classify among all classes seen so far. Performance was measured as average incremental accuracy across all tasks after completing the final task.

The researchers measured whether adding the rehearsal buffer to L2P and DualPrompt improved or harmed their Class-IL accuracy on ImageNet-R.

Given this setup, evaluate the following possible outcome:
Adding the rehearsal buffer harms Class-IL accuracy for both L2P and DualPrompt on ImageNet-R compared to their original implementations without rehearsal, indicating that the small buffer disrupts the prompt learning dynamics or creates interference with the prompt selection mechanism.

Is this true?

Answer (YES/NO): YES